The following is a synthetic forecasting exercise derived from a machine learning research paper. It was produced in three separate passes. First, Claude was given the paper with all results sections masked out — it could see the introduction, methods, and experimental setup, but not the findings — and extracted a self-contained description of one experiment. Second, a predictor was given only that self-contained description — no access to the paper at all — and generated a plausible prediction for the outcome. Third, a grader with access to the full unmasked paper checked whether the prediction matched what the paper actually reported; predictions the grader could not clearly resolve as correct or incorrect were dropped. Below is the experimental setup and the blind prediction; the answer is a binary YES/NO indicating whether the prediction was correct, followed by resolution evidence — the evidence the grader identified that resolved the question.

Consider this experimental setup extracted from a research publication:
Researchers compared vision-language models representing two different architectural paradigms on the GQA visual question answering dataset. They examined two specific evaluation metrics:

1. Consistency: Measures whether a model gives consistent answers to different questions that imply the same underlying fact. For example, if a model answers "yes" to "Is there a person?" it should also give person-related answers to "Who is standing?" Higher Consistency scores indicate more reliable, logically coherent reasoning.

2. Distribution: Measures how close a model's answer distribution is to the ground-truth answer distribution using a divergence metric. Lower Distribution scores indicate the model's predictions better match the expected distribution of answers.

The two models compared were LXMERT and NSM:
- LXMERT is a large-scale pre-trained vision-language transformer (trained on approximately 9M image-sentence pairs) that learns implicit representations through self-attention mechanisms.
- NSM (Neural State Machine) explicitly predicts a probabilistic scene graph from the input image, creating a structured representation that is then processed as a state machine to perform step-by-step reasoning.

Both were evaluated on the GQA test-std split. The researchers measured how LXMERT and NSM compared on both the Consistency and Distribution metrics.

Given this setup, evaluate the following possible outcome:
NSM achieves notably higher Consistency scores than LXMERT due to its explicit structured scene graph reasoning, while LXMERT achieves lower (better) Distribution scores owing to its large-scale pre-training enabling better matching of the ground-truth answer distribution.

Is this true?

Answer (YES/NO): NO